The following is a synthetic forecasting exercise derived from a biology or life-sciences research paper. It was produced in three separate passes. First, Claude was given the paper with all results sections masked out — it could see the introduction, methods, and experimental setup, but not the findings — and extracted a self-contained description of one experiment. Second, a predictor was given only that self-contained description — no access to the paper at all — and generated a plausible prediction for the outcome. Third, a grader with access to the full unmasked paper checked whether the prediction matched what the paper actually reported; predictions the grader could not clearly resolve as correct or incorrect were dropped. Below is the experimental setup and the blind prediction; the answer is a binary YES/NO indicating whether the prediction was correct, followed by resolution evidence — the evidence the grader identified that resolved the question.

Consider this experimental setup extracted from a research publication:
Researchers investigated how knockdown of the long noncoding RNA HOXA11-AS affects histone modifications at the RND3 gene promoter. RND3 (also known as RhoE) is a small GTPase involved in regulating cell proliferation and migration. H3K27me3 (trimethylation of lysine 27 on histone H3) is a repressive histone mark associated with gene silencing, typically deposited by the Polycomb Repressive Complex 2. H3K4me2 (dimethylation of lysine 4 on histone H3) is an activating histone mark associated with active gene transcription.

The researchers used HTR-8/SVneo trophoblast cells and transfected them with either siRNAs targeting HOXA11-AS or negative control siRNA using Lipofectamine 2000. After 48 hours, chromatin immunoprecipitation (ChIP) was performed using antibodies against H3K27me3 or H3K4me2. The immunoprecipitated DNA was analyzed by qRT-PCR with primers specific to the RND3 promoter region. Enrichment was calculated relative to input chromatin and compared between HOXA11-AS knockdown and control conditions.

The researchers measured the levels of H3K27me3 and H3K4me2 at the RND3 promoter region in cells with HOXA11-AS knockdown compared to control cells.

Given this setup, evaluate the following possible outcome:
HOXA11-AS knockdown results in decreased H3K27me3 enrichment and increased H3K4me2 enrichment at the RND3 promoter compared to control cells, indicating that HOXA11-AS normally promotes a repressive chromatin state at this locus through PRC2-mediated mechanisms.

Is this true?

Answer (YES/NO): NO